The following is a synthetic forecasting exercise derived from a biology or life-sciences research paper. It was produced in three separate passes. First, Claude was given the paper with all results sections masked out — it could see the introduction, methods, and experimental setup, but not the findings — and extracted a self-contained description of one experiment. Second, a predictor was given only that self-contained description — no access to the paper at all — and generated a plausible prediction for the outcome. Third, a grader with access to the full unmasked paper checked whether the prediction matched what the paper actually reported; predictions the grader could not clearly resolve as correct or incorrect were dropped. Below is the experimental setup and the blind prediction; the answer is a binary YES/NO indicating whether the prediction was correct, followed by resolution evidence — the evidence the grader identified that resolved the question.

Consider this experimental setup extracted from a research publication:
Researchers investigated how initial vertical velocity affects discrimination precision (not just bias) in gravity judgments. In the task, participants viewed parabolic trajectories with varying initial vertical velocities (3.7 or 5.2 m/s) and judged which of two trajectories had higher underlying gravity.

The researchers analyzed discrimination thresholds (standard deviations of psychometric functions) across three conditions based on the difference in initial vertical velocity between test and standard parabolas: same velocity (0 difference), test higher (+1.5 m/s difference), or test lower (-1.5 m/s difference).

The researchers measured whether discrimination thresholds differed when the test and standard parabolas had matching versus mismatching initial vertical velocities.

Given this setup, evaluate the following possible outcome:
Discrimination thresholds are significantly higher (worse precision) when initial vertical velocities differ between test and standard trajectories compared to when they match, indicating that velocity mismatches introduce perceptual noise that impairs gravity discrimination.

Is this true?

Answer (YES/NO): YES